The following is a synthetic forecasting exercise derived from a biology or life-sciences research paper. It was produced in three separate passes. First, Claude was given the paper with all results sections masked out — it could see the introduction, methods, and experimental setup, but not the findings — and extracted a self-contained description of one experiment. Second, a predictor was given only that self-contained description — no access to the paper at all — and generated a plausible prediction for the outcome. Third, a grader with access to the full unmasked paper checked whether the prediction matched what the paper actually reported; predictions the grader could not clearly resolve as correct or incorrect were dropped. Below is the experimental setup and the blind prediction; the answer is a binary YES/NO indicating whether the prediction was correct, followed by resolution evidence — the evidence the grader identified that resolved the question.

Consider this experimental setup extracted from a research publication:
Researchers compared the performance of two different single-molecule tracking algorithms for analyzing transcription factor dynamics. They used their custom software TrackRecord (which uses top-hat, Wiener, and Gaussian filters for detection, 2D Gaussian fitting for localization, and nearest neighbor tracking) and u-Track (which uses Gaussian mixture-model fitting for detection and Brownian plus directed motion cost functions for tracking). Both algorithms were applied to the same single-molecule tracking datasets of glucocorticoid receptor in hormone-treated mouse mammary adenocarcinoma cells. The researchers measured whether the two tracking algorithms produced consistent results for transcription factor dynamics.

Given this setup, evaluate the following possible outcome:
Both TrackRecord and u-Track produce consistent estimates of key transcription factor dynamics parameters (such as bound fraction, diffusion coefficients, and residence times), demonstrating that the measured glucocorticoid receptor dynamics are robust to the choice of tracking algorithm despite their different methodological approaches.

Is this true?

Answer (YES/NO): YES